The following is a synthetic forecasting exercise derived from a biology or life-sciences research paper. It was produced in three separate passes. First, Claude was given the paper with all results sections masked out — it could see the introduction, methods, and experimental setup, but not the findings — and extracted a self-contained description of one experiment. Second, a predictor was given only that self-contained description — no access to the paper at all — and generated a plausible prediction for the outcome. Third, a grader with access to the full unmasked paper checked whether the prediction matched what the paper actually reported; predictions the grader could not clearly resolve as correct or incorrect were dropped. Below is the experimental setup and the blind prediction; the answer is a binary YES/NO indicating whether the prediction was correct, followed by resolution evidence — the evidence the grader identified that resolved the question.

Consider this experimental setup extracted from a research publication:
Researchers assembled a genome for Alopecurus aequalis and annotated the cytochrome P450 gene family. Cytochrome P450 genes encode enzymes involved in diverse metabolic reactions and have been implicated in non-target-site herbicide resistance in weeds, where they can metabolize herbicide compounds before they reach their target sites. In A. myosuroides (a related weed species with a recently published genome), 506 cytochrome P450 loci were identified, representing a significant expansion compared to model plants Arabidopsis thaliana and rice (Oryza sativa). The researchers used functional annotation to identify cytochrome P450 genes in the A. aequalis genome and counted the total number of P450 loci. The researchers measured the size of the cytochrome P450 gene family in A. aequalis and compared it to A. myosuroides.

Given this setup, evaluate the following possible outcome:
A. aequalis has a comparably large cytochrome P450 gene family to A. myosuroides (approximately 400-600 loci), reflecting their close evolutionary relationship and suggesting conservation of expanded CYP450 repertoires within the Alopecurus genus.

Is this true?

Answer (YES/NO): YES